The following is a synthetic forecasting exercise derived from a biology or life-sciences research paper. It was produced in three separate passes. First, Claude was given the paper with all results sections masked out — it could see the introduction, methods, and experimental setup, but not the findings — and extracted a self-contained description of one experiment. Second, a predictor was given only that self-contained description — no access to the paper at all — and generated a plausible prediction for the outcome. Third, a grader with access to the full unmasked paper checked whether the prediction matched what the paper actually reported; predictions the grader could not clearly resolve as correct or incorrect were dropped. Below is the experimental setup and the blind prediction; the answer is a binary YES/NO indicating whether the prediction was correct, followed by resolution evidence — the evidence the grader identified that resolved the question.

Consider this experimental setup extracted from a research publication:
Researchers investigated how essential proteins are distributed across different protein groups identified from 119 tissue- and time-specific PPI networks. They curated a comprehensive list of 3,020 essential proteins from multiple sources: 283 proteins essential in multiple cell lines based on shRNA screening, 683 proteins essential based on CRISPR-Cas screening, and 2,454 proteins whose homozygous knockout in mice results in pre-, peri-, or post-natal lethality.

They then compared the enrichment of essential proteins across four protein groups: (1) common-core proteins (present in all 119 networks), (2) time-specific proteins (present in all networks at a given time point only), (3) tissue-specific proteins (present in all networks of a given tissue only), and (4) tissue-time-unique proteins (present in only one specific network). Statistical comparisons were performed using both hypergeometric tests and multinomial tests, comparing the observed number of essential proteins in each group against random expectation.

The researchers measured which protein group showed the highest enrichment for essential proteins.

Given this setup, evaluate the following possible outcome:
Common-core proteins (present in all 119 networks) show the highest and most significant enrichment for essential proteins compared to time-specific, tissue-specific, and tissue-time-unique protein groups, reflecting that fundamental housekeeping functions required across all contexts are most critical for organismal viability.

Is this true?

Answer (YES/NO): YES